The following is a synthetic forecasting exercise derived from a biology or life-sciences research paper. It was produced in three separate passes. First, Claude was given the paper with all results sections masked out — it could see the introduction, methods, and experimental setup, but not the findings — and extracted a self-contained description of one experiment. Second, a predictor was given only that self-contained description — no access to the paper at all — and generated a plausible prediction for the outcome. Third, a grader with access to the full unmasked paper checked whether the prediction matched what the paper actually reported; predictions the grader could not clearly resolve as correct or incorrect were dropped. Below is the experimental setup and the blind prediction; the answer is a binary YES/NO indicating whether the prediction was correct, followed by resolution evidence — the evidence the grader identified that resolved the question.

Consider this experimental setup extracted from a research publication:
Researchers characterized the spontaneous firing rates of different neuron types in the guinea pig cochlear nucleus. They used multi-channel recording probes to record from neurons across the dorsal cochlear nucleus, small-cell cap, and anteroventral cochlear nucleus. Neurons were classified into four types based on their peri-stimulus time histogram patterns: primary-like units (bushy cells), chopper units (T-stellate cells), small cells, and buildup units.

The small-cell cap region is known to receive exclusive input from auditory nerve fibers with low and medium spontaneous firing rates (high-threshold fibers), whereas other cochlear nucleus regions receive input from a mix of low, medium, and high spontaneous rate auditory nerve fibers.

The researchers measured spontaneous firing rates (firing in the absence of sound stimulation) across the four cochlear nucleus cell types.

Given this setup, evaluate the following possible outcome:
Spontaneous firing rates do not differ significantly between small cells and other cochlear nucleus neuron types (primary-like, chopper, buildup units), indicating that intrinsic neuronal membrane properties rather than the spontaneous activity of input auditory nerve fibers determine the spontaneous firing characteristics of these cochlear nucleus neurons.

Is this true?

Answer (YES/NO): NO